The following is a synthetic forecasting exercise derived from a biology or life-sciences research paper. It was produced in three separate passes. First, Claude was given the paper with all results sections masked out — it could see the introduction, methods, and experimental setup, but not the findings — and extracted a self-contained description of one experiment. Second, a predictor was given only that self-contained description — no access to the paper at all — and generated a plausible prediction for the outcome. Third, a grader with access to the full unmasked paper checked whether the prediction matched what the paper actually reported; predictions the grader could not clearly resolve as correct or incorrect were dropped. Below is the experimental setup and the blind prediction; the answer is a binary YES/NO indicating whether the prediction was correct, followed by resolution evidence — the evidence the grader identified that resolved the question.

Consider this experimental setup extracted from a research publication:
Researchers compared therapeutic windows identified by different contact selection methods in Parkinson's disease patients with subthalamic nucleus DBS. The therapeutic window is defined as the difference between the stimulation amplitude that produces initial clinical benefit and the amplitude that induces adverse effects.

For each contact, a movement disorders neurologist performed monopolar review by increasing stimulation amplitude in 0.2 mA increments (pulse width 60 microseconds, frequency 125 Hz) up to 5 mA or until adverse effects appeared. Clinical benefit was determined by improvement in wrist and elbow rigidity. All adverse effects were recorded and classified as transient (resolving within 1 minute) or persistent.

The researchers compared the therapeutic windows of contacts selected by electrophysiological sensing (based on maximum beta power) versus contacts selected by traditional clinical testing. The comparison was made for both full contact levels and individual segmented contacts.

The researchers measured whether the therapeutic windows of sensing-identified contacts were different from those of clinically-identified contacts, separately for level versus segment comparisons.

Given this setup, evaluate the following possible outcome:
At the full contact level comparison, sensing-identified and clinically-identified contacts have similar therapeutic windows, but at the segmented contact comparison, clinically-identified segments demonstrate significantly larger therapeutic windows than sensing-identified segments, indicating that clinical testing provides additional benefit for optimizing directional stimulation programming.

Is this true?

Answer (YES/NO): NO